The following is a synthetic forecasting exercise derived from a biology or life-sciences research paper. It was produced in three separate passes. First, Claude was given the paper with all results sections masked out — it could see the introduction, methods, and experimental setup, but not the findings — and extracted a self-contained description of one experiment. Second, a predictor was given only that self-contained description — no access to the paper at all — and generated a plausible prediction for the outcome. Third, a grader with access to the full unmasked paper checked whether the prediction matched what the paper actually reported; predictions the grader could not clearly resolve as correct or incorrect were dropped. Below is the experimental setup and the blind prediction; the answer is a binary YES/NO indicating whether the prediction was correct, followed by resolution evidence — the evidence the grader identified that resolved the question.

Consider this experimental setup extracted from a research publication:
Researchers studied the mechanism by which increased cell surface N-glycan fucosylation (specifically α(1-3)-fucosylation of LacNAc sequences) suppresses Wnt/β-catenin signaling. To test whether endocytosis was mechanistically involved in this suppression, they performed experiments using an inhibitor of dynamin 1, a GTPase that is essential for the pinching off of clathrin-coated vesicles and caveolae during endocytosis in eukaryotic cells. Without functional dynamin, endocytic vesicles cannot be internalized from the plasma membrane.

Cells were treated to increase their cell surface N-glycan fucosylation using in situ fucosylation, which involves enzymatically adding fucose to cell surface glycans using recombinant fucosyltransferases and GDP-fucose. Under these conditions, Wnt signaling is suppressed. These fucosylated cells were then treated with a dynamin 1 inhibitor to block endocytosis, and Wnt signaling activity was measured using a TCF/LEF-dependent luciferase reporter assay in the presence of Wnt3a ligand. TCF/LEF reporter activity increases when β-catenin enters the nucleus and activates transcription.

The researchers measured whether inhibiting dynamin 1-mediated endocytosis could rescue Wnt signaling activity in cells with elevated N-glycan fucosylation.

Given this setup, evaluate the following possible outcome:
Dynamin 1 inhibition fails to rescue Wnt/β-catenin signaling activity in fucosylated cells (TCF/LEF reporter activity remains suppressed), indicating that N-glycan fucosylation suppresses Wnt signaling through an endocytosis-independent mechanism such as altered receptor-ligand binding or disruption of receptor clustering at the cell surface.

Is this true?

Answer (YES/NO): NO